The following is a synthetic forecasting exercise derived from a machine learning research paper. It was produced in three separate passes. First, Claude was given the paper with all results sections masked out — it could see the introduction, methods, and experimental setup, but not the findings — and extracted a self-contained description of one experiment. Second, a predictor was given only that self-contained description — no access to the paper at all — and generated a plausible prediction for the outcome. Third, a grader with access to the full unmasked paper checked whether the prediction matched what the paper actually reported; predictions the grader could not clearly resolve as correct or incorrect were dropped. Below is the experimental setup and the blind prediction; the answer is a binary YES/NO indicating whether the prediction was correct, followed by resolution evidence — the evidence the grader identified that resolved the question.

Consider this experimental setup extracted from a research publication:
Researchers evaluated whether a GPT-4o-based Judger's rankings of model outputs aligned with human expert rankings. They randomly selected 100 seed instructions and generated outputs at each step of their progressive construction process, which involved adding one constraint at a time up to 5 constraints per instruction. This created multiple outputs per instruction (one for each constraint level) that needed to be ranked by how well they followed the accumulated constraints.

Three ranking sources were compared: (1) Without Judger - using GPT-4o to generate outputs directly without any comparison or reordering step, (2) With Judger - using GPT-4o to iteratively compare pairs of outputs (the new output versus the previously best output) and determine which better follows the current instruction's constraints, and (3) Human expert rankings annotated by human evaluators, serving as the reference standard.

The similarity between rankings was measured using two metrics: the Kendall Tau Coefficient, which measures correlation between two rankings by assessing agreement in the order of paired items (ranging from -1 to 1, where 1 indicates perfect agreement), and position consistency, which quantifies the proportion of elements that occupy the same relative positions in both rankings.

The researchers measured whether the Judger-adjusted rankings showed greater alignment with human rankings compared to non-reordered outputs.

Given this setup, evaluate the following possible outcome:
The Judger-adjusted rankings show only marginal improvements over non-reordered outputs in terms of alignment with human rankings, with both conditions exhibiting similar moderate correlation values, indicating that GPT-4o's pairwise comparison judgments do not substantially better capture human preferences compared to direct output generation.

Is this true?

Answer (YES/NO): NO